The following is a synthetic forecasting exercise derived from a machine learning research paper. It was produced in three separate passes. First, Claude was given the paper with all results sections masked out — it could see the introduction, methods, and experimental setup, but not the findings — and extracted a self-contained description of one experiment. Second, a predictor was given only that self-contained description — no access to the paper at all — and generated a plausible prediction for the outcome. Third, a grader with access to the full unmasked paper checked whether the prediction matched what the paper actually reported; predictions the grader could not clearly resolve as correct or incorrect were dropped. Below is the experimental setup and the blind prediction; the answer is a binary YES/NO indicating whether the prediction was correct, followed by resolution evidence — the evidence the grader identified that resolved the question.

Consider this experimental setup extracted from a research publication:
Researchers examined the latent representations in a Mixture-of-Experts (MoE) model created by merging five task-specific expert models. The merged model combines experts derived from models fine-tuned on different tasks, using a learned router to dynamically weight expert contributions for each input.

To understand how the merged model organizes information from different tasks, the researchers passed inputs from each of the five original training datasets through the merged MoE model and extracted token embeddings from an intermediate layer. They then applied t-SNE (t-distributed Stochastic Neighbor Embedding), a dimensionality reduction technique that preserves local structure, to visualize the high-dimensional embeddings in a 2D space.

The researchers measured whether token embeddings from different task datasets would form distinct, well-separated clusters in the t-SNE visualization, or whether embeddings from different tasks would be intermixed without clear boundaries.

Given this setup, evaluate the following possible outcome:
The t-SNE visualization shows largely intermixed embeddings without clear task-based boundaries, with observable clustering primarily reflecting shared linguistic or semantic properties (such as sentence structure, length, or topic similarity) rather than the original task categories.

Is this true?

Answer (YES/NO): NO